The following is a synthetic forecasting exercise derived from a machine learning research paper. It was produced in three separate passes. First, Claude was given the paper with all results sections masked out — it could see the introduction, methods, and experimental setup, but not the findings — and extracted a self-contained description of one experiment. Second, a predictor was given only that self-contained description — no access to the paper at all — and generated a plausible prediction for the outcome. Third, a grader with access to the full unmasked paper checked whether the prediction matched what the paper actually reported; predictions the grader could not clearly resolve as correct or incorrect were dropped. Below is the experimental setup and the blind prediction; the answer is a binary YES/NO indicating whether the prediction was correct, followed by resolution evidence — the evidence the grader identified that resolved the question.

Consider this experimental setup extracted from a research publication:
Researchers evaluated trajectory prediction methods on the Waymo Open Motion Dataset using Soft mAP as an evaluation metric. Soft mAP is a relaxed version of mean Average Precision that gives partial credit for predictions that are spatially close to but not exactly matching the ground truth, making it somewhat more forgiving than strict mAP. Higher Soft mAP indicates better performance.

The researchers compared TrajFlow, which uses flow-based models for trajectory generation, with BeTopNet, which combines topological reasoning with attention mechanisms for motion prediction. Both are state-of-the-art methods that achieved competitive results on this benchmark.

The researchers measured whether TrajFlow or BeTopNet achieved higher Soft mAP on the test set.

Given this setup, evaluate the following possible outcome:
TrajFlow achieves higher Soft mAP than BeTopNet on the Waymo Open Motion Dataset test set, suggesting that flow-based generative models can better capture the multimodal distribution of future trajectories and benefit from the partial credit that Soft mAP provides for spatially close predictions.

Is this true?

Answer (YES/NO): YES